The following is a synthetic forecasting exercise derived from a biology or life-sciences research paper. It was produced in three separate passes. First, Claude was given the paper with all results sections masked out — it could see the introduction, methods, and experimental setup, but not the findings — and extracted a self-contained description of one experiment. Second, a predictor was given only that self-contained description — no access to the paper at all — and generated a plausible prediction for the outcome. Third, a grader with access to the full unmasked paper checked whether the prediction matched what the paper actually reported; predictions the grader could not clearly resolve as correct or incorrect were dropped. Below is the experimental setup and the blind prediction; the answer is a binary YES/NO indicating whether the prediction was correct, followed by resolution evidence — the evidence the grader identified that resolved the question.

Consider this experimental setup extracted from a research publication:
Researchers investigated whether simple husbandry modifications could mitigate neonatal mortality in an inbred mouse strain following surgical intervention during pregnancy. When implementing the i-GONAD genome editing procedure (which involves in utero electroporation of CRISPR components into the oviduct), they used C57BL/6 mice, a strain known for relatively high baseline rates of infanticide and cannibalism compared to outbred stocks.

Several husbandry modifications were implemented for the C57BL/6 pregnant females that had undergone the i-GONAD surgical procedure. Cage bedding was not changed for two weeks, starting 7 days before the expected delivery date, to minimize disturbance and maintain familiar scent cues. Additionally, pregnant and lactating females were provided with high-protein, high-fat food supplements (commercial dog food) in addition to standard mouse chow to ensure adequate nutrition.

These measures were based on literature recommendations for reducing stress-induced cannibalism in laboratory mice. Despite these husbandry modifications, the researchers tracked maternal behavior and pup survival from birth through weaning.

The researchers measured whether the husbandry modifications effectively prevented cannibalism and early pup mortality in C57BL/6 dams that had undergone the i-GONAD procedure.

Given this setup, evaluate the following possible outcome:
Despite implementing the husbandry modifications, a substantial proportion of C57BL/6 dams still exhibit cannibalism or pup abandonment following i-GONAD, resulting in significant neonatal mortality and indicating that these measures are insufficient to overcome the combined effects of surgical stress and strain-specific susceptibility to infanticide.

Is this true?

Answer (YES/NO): YES